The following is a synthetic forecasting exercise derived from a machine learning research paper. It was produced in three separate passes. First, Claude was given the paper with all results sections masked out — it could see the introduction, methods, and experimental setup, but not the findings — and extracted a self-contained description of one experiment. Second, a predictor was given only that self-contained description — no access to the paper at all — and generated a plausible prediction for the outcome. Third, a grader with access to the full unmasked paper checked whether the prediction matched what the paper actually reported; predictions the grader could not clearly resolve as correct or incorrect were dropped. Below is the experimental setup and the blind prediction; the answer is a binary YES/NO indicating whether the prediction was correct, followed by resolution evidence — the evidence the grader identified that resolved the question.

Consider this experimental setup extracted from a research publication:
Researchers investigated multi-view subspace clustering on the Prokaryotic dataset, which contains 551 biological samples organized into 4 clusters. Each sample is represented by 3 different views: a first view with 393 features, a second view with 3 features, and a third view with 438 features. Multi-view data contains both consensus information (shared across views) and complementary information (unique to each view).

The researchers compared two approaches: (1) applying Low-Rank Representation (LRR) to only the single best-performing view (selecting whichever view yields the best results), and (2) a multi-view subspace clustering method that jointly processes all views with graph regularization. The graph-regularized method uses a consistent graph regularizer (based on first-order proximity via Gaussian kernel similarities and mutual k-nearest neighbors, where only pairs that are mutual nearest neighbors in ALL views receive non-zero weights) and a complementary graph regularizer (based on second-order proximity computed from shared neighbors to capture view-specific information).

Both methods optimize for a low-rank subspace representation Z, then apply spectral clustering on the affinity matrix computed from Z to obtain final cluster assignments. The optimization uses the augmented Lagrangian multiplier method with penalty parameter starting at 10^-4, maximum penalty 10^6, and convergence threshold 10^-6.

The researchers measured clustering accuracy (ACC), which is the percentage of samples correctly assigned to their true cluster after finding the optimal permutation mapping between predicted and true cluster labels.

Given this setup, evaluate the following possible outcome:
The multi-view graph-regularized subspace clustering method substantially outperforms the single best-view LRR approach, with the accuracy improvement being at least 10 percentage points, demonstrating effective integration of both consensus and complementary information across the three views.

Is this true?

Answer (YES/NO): NO